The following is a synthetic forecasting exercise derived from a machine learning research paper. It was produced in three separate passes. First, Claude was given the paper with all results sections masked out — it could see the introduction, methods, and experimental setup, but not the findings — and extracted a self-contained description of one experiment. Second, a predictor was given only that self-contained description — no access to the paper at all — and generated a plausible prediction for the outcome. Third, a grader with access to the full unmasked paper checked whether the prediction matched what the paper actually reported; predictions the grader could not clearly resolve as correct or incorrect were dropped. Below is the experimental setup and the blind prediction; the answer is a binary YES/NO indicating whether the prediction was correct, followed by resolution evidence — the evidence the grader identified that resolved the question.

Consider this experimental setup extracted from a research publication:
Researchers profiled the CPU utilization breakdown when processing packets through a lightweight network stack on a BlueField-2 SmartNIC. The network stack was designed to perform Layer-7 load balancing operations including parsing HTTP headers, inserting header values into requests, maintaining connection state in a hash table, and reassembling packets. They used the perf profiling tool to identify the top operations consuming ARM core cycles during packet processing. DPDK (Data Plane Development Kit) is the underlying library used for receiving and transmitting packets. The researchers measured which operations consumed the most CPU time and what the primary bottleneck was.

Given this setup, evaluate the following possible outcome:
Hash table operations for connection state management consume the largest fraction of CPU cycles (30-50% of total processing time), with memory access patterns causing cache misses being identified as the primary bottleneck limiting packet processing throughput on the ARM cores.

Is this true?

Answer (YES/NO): NO